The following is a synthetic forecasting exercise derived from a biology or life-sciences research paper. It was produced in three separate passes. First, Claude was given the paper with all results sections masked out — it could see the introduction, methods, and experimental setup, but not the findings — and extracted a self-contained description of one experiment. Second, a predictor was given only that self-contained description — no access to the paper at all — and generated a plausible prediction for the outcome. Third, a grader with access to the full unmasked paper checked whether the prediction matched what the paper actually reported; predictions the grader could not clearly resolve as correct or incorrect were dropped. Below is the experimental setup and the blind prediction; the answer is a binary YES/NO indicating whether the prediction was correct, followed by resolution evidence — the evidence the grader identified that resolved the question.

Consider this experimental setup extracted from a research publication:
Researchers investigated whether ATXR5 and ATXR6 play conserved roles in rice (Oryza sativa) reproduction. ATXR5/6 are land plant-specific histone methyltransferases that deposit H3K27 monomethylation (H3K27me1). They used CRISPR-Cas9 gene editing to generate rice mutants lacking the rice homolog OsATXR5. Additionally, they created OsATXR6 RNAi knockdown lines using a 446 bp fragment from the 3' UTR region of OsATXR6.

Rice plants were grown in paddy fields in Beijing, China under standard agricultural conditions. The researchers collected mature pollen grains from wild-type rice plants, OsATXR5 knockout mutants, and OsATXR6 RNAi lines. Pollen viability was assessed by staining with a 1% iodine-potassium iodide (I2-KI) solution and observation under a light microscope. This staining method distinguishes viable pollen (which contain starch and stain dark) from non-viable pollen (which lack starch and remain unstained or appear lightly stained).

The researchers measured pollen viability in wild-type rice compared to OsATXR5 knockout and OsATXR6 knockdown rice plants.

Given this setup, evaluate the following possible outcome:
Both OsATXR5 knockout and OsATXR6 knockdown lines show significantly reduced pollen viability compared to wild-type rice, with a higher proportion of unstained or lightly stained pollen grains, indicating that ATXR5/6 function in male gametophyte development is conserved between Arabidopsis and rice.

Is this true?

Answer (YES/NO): NO